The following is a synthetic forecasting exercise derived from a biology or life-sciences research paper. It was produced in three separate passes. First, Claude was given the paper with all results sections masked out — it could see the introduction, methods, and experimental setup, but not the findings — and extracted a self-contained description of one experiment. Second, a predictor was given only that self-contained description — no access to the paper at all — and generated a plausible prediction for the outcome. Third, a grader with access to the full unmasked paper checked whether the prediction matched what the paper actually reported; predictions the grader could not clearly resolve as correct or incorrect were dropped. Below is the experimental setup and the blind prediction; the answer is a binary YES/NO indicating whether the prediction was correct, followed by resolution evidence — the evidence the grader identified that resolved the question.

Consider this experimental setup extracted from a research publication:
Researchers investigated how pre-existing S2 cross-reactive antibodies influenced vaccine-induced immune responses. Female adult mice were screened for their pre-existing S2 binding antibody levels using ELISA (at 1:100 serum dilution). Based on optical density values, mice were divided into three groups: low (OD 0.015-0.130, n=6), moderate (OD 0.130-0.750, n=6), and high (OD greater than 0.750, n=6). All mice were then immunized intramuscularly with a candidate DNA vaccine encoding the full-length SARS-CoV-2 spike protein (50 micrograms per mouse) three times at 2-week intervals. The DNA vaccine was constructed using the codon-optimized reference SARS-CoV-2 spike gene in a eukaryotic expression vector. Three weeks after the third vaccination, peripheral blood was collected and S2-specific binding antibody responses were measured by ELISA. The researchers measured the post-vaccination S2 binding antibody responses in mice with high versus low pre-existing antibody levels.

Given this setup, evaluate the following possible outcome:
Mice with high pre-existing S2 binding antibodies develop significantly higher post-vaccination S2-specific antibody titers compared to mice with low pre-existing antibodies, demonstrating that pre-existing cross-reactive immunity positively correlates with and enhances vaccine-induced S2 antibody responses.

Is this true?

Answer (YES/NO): YES